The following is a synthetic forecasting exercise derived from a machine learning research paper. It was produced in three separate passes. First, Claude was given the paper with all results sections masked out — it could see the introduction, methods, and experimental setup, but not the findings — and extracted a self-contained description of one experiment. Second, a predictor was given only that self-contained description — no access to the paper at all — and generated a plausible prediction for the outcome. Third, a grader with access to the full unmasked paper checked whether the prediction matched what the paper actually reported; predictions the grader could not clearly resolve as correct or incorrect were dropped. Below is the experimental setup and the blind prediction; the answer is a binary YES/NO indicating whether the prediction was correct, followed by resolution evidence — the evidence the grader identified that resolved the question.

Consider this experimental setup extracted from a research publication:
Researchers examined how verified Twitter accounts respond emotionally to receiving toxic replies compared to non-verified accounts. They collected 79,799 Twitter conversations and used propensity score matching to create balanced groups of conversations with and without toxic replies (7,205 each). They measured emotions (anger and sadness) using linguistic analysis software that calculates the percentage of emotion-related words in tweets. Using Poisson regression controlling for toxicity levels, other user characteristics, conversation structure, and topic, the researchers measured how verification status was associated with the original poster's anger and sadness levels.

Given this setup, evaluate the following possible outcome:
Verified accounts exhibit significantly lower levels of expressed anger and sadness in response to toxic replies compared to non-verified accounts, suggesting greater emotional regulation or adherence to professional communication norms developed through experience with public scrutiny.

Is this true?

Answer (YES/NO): NO